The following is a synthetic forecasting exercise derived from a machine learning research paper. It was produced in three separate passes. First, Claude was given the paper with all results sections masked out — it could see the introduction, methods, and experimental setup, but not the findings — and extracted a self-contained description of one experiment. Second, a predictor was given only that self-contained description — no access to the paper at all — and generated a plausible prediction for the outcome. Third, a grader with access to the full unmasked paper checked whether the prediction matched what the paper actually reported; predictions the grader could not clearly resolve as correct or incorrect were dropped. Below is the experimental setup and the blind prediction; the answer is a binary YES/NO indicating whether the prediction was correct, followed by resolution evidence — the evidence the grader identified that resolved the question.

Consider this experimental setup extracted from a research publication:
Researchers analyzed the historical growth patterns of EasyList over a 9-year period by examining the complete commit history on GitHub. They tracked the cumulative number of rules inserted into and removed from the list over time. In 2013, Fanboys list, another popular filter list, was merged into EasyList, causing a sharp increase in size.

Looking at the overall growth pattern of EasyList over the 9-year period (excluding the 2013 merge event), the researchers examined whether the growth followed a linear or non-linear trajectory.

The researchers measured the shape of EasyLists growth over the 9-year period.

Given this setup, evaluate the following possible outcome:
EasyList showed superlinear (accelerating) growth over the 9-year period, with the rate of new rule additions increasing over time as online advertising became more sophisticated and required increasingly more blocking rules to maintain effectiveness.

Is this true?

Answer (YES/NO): NO